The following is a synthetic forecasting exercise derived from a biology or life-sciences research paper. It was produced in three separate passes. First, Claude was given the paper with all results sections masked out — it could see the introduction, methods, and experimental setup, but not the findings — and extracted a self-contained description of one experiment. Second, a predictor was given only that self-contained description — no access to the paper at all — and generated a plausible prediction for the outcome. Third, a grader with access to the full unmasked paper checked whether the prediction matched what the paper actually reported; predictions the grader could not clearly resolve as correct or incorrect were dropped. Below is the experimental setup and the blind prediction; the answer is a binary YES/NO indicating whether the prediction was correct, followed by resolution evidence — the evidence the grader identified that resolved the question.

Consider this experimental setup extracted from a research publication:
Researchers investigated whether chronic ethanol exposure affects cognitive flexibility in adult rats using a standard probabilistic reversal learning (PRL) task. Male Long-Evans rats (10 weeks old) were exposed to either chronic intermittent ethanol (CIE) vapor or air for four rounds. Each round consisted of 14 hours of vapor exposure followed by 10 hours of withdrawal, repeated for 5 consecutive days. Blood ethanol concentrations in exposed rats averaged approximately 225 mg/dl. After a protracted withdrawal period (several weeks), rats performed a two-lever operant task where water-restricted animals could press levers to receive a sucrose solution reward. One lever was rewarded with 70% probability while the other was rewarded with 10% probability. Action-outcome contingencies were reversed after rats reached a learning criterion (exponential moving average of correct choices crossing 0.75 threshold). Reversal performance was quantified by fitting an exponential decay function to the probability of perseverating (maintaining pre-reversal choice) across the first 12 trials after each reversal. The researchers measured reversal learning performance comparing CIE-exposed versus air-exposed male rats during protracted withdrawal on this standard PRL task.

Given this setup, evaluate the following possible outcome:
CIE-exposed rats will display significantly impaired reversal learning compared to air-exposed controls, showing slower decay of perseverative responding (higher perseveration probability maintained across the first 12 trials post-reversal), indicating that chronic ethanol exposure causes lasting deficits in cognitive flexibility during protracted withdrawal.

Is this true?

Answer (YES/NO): NO